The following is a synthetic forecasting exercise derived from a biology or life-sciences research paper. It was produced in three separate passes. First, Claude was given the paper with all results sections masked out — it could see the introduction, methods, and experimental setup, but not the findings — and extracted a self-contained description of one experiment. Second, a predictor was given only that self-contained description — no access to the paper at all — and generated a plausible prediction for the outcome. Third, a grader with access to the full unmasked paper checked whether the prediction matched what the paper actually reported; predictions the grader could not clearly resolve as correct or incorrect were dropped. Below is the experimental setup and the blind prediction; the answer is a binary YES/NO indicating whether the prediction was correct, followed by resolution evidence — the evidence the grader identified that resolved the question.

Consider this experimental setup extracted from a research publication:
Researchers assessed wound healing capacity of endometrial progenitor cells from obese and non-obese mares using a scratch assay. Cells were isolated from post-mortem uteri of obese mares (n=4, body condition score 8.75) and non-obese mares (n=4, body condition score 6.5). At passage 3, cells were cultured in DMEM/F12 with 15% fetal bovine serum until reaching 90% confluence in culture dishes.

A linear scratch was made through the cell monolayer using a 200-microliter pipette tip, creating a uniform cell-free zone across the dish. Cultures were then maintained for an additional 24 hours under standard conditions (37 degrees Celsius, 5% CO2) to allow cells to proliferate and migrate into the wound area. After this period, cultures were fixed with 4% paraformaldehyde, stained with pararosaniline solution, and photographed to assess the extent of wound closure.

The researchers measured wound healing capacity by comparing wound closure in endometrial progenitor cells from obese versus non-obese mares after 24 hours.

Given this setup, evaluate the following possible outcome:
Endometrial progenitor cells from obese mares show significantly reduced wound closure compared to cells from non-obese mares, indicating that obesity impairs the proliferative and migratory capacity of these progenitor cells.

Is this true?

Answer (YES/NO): YES